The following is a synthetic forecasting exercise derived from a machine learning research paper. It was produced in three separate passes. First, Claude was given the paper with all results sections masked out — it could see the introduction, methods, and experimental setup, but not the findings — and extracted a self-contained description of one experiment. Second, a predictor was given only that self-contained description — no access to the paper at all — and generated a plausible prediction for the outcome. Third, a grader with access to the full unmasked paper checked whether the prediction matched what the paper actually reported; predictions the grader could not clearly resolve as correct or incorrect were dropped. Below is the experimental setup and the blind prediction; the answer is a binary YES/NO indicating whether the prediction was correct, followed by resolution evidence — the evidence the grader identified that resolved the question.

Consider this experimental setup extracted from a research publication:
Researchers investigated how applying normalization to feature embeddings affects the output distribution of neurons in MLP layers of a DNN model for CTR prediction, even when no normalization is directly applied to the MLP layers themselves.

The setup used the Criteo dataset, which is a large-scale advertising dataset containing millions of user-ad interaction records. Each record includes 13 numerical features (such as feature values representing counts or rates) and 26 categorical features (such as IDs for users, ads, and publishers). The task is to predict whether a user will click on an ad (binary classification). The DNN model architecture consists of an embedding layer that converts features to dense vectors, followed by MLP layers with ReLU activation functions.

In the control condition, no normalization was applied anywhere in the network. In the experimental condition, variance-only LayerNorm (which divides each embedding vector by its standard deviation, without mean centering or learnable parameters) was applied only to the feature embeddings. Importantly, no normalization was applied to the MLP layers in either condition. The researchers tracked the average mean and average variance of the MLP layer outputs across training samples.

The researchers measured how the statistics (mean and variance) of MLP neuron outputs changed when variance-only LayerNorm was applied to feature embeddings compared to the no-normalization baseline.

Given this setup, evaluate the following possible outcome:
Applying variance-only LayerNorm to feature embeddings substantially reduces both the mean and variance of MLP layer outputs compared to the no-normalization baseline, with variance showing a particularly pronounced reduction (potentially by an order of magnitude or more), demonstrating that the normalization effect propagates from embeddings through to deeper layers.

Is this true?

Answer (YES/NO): NO